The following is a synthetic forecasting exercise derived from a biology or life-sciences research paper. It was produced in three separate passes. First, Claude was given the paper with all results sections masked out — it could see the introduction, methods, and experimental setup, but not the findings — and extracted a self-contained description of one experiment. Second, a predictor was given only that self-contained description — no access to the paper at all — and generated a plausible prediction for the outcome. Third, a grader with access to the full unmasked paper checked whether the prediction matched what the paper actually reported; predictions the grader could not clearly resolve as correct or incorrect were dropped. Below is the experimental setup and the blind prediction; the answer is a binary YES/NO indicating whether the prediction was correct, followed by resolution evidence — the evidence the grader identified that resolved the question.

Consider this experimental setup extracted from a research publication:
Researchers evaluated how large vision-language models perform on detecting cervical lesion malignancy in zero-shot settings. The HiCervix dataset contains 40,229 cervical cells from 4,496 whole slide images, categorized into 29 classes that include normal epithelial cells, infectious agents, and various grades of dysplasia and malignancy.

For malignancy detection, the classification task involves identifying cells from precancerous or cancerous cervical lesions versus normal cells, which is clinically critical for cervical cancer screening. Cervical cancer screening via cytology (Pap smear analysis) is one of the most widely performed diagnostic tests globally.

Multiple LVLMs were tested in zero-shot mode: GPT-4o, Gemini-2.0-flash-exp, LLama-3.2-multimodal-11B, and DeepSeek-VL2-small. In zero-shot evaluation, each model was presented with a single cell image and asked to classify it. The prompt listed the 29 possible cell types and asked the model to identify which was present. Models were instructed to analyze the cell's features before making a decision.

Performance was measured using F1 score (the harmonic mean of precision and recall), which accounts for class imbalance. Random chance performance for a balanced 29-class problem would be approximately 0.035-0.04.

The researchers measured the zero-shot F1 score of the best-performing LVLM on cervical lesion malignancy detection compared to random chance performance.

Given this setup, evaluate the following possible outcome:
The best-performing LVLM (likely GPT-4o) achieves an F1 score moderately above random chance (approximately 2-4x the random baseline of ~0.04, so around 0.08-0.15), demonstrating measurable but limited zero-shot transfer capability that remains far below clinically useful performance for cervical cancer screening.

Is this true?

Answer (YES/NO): NO